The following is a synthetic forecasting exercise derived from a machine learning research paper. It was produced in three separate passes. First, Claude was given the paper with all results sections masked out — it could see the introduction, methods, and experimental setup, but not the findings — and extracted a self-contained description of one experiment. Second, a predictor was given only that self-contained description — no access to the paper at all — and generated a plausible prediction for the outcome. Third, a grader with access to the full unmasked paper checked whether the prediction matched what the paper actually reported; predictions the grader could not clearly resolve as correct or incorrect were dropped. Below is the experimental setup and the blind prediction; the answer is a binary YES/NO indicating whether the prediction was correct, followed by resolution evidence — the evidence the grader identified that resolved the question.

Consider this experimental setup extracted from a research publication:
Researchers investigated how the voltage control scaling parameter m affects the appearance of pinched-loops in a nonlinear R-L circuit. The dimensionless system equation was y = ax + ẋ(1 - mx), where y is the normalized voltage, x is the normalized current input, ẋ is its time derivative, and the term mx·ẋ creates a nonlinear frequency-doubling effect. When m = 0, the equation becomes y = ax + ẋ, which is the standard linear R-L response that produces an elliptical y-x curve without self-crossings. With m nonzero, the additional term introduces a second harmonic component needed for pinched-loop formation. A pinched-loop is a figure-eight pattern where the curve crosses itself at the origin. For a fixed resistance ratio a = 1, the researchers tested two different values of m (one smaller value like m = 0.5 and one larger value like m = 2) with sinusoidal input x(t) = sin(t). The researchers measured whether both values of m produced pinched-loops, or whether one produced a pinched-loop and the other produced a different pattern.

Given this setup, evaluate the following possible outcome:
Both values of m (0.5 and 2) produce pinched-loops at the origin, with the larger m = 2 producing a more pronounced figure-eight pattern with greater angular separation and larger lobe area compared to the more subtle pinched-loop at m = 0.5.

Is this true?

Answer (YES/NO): NO